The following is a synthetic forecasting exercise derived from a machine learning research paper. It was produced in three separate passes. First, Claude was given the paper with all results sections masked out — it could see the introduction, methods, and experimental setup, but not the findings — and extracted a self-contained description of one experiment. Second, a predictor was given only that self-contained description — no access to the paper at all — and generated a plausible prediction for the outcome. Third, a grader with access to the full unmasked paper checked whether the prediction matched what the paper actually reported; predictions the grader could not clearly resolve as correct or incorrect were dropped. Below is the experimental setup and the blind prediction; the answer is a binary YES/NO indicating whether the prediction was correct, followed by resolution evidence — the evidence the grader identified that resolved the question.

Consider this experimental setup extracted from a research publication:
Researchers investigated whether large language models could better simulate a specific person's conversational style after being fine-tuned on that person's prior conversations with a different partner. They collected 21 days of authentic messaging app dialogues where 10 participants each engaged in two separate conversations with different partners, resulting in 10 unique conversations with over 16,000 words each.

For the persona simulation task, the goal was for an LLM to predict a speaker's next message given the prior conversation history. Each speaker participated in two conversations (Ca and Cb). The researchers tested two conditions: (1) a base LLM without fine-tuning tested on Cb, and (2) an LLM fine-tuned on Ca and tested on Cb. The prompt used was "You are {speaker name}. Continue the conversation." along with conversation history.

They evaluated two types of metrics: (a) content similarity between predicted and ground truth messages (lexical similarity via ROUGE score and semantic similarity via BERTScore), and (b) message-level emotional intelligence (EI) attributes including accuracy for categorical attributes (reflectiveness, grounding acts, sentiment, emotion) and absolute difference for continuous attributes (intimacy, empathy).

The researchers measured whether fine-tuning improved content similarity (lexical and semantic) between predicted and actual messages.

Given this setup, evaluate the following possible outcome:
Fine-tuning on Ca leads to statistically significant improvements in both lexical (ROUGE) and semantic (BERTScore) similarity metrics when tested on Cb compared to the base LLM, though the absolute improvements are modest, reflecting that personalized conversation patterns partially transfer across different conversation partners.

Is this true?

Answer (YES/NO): NO